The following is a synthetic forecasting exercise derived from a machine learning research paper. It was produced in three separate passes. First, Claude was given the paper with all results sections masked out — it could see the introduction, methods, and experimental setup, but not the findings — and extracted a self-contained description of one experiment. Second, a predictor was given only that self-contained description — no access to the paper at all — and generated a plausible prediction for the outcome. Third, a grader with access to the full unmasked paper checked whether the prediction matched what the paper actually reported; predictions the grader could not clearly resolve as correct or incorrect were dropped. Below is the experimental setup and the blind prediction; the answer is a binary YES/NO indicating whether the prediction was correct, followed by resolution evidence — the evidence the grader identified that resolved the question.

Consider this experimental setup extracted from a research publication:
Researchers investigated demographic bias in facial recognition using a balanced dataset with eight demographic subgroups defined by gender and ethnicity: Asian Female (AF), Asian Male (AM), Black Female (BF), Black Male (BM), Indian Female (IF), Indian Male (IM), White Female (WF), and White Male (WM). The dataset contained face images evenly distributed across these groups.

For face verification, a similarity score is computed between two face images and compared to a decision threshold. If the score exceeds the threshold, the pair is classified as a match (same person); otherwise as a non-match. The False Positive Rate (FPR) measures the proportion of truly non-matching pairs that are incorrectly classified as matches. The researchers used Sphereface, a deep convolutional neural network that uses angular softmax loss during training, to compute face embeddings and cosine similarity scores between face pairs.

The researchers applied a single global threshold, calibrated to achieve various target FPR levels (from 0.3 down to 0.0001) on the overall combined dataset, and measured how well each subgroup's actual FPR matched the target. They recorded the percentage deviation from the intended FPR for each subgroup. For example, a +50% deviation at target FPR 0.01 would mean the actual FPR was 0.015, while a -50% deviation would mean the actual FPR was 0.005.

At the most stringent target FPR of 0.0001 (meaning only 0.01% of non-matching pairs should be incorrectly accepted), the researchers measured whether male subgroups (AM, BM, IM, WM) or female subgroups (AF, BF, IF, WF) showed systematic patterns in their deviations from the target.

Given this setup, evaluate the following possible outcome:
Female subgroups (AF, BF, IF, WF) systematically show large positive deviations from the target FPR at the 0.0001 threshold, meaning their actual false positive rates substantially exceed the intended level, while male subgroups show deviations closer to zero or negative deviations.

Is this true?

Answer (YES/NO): NO